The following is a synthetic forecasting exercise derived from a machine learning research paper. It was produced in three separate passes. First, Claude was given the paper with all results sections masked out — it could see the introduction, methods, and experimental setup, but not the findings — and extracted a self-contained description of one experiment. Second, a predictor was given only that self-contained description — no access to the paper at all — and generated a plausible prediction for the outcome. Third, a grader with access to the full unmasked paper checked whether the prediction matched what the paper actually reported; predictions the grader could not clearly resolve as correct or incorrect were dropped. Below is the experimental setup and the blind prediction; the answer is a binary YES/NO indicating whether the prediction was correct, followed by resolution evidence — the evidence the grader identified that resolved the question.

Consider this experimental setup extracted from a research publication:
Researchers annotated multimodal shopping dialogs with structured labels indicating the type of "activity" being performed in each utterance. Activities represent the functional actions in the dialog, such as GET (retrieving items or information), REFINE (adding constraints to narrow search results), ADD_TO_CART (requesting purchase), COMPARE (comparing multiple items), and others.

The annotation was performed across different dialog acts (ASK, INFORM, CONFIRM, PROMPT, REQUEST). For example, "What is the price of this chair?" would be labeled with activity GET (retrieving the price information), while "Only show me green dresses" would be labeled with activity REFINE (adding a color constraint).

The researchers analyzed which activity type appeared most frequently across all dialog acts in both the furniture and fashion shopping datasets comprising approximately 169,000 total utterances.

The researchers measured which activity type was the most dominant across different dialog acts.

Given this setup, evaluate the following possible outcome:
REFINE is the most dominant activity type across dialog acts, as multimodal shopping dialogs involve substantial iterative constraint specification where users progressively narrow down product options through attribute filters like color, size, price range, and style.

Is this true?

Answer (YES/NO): NO